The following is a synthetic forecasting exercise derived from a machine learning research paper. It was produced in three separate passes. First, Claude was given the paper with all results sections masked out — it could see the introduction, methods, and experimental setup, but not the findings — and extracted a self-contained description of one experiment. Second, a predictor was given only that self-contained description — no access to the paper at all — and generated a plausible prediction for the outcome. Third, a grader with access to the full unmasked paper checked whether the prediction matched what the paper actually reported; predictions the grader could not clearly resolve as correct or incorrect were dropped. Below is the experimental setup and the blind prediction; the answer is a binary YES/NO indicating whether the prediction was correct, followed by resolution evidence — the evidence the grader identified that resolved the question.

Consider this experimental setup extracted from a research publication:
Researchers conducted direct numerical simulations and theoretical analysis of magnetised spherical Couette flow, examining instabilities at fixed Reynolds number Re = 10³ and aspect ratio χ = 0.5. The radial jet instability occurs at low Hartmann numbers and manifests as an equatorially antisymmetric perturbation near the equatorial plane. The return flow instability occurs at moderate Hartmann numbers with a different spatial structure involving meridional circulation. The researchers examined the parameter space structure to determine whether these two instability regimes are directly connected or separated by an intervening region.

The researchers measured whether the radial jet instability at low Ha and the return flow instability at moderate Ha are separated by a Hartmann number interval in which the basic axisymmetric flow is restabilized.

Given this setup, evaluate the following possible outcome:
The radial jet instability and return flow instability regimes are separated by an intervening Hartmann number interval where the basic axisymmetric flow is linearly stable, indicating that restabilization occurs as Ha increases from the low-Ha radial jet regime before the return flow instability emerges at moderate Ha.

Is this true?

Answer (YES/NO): YES